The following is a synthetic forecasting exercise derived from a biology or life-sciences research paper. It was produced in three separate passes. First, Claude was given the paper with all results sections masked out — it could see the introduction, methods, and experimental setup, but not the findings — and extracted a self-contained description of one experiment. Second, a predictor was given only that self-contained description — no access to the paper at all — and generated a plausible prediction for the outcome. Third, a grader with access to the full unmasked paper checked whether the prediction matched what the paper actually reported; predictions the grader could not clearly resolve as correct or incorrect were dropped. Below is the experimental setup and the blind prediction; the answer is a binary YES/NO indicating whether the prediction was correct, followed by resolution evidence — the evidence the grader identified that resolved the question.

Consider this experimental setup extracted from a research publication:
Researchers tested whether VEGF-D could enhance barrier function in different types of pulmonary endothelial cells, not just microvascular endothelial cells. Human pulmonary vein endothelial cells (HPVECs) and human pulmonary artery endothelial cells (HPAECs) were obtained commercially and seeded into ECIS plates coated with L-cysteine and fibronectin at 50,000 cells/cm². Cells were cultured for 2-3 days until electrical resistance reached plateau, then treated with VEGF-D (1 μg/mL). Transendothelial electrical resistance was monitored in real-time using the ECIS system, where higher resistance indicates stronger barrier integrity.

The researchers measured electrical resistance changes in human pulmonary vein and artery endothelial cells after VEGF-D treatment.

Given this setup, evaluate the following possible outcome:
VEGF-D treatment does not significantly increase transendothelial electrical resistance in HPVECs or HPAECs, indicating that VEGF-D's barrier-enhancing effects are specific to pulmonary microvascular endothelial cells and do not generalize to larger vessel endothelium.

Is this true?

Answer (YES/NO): NO